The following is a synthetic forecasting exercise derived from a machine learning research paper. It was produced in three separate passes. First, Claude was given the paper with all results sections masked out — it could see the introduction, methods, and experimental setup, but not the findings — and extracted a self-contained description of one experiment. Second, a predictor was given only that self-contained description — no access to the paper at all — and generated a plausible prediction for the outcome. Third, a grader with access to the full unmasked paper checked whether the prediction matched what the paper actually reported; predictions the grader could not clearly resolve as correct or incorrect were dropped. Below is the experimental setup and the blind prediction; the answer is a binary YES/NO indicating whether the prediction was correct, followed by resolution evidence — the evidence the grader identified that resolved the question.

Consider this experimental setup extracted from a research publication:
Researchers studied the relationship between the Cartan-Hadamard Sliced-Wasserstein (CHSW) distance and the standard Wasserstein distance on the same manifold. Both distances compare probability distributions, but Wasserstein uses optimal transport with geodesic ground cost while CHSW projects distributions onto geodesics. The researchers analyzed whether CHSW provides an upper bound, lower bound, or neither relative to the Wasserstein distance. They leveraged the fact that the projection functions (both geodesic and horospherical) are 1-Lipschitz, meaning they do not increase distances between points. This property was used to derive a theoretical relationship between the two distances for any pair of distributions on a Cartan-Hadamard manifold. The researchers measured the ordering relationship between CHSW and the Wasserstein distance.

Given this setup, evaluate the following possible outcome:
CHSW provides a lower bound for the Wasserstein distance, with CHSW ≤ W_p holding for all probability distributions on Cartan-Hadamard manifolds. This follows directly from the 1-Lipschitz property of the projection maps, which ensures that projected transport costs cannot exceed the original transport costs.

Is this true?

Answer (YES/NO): YES